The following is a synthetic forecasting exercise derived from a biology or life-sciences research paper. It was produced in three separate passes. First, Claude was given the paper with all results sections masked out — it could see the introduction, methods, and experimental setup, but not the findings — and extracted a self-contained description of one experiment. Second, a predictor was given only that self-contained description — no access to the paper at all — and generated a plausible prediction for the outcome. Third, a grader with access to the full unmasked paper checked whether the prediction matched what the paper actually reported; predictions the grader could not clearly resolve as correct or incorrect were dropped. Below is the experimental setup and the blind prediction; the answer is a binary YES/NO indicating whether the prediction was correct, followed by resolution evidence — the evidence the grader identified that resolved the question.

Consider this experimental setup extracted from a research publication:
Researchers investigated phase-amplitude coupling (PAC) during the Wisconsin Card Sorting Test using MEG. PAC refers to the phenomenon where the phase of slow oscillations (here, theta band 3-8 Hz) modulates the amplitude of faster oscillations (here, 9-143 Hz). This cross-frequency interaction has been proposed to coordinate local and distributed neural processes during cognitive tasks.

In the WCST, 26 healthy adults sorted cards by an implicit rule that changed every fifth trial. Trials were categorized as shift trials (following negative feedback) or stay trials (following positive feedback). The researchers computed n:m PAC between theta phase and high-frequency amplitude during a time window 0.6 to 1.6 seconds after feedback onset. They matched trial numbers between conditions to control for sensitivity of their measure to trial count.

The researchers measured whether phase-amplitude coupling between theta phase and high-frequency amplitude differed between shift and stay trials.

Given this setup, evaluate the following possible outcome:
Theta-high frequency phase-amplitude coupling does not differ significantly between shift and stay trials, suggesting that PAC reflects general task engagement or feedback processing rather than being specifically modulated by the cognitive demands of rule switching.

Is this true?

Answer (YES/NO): NO